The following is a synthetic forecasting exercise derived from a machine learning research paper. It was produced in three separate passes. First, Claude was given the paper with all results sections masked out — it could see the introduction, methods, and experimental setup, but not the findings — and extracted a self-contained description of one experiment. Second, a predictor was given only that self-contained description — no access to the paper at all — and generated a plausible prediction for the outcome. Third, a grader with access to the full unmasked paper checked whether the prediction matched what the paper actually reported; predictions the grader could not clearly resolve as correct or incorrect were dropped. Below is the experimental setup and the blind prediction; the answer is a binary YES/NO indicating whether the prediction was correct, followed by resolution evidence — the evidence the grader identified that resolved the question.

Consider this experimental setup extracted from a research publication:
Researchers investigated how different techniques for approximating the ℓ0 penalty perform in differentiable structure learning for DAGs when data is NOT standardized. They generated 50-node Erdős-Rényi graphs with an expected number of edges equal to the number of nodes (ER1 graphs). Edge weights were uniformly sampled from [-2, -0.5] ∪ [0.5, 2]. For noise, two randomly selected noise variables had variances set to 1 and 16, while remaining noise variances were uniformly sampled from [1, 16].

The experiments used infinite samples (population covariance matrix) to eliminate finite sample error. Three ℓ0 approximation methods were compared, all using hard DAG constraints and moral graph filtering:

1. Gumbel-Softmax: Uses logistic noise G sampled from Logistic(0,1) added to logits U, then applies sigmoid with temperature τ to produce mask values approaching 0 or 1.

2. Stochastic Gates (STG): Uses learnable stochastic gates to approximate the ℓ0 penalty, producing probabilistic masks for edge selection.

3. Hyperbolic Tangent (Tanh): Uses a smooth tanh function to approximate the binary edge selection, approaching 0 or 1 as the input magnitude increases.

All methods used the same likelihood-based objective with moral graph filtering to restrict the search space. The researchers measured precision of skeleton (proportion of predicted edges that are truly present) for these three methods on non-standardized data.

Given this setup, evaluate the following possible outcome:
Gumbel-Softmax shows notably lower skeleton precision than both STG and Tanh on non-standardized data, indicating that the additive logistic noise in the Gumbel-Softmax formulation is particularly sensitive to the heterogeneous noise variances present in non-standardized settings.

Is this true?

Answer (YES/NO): NO